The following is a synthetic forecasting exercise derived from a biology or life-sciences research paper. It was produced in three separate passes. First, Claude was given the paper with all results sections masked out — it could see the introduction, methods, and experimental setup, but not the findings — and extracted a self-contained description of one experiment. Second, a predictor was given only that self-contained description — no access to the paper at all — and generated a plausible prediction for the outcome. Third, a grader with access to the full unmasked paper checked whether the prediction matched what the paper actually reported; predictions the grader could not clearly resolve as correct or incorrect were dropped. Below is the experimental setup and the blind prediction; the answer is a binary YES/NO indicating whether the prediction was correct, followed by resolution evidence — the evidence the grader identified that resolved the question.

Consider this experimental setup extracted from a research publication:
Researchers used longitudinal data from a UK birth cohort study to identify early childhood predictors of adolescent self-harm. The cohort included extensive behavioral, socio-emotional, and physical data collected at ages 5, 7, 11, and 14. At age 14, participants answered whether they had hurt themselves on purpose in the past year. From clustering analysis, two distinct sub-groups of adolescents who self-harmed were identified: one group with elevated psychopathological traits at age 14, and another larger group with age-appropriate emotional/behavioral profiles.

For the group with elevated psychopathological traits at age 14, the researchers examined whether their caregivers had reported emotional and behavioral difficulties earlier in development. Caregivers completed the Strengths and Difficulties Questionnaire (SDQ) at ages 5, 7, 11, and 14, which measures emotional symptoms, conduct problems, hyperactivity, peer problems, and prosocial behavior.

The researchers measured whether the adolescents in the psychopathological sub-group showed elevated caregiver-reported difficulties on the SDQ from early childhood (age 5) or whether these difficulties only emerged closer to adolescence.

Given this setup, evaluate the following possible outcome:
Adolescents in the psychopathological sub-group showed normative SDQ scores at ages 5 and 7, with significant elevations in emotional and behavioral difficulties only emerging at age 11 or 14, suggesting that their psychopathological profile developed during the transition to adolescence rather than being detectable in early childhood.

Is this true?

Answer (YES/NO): NO